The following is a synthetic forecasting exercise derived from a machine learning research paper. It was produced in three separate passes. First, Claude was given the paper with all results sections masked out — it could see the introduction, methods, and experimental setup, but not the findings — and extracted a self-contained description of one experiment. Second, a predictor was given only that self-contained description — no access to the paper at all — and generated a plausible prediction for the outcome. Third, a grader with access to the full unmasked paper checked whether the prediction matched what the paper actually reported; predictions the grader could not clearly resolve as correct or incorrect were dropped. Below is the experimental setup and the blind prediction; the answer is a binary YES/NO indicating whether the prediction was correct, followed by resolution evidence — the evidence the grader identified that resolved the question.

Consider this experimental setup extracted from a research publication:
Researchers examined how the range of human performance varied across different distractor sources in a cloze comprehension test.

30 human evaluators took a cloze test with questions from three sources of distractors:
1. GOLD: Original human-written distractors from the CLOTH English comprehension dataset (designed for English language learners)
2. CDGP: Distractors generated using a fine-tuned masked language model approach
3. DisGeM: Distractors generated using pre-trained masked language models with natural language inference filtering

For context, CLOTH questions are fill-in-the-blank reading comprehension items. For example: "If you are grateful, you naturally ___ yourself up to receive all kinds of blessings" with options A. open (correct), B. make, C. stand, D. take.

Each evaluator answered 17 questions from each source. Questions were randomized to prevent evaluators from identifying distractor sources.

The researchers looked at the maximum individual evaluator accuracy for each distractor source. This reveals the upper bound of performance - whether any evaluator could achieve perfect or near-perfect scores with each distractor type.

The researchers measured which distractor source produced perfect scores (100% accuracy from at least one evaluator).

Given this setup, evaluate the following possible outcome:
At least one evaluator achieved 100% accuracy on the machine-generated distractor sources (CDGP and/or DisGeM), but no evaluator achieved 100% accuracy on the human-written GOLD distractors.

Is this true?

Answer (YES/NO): NO